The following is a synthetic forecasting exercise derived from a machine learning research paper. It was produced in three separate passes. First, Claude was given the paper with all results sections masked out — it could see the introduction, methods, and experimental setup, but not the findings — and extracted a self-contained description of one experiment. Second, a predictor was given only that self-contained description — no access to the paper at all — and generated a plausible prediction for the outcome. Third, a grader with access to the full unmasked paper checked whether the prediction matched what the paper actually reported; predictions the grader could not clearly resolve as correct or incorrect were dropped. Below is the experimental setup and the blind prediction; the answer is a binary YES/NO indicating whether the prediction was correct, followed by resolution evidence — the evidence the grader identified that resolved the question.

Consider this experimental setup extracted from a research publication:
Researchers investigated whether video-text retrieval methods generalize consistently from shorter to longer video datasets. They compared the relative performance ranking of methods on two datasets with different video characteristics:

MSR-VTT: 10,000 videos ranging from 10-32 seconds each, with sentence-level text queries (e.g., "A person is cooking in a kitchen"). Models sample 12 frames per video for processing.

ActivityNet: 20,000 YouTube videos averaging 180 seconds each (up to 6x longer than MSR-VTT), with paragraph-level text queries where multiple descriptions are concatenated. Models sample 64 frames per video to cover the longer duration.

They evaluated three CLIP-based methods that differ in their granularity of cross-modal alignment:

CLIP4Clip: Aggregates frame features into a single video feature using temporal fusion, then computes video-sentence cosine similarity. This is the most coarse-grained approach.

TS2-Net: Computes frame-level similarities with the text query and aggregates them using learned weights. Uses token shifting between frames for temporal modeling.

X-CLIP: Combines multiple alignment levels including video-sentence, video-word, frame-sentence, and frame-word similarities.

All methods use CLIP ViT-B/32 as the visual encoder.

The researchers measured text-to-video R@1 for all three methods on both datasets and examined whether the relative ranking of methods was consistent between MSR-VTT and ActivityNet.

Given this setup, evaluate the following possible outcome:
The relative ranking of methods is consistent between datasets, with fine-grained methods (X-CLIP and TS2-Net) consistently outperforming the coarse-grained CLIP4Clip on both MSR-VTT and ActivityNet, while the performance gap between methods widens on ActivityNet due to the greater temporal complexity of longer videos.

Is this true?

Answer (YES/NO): NO